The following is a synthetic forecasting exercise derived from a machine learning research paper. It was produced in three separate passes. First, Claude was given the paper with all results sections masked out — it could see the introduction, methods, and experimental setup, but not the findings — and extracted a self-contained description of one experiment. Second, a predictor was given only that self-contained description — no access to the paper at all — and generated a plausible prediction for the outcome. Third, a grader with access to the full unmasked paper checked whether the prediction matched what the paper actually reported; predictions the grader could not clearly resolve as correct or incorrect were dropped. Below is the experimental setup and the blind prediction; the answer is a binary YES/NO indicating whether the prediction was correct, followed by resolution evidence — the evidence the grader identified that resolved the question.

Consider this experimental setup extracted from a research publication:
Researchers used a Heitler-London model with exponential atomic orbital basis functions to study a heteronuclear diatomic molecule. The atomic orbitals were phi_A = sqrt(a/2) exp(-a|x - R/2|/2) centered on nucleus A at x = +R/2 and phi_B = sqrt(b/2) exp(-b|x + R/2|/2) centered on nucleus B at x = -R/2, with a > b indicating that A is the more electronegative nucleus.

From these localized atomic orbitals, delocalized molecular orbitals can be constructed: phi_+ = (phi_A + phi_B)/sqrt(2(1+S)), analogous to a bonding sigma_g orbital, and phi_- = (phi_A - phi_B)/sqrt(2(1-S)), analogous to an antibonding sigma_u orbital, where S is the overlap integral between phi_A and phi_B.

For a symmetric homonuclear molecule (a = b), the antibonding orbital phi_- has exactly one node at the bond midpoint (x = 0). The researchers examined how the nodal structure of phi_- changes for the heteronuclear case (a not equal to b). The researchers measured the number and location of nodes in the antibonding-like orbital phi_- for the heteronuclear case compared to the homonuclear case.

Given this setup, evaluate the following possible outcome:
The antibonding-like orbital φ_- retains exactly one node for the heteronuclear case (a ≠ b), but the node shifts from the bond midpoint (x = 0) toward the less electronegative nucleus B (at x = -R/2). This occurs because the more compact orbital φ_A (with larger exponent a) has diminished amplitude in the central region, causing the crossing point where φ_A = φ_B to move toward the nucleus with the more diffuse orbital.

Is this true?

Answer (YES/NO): NO